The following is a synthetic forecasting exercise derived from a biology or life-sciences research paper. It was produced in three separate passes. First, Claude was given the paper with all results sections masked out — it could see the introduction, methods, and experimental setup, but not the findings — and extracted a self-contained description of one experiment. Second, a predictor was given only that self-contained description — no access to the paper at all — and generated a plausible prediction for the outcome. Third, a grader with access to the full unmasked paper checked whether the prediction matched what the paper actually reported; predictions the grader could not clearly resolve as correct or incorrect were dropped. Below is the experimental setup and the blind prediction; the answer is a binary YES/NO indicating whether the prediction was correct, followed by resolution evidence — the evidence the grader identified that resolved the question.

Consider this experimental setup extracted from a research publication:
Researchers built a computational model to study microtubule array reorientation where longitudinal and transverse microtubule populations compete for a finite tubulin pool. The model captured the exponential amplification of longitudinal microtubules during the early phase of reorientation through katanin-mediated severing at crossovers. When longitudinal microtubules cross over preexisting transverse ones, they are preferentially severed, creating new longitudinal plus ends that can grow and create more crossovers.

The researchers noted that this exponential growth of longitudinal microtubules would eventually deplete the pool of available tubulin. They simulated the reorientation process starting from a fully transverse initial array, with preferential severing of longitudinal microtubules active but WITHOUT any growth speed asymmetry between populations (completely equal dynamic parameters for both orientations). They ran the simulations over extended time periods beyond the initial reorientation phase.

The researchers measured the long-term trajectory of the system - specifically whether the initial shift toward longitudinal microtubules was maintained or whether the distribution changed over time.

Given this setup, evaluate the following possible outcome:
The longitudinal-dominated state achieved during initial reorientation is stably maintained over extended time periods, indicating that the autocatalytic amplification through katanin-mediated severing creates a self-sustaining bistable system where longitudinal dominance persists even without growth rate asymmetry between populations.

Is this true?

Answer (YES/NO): NO